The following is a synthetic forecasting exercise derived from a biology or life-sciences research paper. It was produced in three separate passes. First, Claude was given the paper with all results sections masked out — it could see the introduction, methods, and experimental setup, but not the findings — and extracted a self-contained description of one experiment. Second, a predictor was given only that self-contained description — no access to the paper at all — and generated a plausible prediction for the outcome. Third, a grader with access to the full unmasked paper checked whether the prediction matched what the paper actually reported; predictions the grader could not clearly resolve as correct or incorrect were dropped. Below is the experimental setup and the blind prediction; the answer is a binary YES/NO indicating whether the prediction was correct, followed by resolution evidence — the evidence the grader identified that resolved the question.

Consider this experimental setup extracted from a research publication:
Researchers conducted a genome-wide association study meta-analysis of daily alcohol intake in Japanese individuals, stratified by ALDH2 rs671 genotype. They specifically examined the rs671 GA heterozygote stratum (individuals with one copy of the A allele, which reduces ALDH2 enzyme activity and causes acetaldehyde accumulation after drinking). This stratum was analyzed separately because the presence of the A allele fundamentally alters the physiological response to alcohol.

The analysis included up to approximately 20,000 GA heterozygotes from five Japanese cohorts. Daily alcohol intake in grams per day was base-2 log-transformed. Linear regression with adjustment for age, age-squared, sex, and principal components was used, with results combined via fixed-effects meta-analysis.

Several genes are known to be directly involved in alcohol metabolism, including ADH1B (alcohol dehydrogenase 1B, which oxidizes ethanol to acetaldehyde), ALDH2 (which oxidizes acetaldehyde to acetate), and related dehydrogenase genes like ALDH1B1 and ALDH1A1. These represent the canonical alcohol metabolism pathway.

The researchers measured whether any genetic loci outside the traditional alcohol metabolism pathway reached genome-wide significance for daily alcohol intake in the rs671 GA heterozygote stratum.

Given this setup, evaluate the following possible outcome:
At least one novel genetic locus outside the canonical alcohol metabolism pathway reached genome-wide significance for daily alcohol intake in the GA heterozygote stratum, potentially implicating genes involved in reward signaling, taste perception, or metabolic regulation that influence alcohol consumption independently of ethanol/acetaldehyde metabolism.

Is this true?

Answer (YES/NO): YES